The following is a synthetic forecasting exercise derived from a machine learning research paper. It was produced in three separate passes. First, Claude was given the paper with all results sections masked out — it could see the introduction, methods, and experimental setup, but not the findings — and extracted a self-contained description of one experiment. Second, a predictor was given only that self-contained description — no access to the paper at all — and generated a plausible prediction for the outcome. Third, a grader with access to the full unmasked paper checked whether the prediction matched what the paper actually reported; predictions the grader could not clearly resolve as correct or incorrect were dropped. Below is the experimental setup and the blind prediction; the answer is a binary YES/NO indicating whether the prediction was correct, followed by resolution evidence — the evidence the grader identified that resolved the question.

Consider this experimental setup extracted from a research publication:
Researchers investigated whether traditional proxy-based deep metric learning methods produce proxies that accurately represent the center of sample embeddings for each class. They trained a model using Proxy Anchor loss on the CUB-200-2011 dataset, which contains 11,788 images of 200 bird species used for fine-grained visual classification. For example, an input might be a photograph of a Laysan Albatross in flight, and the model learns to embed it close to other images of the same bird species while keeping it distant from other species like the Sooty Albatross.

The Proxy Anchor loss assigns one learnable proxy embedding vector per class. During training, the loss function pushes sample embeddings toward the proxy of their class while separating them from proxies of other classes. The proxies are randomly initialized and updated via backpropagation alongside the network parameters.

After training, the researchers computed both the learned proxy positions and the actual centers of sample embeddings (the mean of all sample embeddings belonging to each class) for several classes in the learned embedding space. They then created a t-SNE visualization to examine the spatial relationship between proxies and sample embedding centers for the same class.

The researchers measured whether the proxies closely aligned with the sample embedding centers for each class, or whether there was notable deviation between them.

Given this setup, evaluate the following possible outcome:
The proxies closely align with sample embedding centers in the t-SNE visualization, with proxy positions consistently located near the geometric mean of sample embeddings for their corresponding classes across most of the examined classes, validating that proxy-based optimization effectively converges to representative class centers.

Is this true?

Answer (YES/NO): NO